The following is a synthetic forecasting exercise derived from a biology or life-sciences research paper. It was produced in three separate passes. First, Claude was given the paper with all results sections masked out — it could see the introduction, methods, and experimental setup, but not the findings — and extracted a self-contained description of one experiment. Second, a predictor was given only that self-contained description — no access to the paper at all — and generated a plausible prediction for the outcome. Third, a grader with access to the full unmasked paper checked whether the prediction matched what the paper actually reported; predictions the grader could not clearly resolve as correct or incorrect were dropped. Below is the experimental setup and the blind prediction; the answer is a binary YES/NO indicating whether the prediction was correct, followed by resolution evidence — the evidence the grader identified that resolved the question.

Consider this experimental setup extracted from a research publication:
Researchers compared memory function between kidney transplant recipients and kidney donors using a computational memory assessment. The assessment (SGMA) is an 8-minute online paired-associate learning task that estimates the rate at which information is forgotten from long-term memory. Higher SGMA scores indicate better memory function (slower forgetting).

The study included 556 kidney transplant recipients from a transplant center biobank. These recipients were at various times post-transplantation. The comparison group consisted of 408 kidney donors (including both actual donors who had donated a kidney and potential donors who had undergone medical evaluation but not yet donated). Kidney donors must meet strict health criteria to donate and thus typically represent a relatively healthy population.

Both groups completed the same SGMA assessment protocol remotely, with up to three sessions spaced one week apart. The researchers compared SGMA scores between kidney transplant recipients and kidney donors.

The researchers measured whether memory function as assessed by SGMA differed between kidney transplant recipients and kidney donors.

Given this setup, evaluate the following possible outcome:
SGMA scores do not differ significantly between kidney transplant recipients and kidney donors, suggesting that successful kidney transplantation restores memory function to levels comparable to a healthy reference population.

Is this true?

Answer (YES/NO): NO